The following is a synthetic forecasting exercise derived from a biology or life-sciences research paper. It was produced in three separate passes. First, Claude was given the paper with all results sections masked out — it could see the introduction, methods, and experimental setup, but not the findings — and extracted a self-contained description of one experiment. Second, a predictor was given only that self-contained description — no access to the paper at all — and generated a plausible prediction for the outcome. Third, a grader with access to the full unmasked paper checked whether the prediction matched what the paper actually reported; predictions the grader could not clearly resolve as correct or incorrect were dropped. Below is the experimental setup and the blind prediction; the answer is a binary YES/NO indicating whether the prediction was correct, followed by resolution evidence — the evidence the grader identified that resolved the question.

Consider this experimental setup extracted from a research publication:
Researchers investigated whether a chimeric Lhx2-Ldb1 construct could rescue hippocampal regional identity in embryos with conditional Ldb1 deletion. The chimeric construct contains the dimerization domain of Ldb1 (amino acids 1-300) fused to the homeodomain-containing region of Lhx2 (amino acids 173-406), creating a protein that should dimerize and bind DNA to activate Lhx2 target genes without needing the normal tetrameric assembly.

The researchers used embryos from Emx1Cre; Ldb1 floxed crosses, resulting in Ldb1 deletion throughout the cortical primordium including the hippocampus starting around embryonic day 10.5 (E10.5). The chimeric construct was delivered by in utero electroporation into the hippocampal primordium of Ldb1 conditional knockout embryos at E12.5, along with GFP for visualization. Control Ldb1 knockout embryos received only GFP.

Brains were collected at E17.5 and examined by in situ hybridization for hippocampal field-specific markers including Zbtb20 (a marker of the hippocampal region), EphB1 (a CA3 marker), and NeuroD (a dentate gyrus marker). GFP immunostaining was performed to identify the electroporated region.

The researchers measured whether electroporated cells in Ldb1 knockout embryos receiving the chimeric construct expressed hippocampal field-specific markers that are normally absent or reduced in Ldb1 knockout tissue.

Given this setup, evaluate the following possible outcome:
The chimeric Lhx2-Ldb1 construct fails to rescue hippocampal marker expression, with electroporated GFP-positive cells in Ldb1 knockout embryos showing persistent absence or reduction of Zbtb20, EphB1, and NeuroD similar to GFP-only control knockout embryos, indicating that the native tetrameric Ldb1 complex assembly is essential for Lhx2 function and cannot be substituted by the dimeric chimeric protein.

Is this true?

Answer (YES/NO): NO